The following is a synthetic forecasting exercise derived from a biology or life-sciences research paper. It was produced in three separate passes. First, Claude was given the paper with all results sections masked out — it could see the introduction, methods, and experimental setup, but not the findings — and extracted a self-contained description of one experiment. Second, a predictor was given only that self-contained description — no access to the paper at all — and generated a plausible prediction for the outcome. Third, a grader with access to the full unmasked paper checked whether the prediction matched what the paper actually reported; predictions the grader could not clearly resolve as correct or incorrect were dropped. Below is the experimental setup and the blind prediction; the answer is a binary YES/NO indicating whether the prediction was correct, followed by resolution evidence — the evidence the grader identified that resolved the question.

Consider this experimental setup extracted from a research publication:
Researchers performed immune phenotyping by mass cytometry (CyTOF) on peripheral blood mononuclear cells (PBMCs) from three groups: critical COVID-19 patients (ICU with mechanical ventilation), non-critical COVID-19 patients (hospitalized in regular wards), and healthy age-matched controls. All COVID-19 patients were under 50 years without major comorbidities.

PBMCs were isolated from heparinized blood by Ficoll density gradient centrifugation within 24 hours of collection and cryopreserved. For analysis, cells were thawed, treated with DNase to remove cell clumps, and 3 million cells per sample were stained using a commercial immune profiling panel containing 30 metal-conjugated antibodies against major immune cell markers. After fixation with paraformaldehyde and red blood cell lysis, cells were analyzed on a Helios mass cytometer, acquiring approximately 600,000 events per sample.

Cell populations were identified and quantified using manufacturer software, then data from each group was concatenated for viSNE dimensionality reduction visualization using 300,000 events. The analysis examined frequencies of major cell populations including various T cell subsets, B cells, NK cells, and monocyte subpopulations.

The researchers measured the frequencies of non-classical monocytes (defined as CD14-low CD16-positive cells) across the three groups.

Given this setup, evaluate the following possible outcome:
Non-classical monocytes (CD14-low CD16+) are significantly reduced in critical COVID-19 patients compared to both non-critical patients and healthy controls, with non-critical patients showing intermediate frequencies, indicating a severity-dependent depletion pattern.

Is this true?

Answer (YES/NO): NO